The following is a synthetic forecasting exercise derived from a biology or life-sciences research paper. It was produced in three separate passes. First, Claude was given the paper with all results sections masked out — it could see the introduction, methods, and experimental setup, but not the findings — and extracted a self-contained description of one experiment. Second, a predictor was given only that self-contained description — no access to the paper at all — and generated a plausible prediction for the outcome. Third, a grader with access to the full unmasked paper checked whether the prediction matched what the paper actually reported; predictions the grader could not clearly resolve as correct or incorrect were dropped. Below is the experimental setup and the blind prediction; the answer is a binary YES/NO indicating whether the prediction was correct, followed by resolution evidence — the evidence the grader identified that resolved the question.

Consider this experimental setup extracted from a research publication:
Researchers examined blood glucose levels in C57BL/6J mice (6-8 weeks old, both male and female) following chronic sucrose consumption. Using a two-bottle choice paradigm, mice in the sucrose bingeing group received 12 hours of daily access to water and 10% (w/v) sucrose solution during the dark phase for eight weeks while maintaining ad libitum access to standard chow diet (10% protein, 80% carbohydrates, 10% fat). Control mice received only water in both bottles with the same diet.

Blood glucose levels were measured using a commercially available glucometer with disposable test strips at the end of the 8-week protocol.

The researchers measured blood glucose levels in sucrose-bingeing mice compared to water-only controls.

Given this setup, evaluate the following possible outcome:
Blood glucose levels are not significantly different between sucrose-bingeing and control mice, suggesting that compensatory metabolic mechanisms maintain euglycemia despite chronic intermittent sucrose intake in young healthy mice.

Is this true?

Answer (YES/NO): NO